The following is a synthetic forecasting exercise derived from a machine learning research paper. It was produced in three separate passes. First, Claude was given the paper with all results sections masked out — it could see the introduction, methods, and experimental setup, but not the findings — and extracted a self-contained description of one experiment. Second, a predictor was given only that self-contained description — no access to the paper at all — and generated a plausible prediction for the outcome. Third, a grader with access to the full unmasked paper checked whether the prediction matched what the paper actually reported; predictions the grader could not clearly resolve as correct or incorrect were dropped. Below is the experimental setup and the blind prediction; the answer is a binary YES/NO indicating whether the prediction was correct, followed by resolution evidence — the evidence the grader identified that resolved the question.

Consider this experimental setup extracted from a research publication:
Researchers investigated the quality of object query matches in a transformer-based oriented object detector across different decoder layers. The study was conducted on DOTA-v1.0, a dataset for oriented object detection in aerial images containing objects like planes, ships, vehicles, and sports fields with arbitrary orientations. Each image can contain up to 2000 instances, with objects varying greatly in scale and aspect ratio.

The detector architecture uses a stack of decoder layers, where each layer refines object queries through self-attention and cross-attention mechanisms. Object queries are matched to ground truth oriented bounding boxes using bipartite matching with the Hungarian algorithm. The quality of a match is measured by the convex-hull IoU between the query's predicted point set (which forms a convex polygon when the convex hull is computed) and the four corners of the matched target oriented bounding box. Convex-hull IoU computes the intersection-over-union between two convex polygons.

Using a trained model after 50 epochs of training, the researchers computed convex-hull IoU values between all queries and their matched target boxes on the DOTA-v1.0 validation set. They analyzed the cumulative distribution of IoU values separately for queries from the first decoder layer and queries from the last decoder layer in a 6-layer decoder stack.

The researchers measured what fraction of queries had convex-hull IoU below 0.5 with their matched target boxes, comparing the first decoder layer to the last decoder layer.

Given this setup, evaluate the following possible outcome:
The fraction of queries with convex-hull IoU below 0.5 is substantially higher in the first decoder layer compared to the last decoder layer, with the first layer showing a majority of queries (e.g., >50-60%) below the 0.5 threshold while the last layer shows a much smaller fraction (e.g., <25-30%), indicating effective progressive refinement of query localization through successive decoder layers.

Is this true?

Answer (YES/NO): NO